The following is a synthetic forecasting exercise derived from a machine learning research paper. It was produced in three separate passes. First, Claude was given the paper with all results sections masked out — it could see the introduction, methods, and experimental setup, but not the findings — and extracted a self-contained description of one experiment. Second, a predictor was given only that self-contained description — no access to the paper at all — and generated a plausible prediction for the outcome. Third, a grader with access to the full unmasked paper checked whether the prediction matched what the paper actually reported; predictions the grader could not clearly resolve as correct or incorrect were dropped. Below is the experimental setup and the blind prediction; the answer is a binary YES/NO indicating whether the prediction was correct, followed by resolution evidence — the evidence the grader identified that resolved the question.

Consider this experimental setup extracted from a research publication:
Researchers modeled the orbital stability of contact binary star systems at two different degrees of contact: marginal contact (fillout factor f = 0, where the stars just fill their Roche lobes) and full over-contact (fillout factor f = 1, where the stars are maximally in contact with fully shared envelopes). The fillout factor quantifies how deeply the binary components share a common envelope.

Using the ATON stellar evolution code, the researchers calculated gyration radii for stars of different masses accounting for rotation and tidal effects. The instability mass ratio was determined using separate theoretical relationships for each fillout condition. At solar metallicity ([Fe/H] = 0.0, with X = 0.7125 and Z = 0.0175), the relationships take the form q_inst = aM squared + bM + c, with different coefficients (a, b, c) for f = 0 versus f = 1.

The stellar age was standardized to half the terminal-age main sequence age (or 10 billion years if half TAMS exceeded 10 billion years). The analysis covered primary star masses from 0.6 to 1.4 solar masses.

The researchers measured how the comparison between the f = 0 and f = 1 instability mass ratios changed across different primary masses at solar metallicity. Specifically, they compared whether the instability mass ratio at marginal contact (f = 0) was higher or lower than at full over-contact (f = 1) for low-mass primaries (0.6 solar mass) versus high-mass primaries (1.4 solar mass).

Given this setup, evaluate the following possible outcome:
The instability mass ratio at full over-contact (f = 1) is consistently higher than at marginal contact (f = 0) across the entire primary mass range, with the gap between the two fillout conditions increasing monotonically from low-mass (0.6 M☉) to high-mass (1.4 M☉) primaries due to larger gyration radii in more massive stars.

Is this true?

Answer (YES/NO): NO